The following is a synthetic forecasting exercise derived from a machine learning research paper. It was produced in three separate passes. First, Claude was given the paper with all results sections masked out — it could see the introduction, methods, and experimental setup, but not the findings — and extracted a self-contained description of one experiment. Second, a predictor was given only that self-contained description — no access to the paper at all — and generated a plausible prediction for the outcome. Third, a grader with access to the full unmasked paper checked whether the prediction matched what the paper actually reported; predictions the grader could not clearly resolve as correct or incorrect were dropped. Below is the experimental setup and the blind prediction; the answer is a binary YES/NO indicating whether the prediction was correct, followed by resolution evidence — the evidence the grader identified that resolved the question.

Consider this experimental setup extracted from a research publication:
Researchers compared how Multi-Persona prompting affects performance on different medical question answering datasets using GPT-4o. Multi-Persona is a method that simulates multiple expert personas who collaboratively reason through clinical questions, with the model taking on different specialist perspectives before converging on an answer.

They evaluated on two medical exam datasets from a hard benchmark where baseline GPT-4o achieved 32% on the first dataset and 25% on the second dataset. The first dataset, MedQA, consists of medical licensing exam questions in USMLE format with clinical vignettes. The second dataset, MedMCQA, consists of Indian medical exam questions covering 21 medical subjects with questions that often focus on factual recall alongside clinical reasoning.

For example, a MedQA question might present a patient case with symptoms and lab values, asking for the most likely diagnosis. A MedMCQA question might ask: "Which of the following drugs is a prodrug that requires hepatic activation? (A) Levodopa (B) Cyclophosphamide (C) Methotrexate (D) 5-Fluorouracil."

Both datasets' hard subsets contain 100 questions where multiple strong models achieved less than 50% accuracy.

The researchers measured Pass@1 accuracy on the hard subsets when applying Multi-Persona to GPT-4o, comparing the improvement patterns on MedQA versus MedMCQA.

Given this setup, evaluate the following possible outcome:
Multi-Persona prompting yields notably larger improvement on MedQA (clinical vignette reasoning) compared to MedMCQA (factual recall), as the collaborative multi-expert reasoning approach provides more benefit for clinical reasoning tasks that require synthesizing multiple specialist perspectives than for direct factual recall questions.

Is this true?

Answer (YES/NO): YES